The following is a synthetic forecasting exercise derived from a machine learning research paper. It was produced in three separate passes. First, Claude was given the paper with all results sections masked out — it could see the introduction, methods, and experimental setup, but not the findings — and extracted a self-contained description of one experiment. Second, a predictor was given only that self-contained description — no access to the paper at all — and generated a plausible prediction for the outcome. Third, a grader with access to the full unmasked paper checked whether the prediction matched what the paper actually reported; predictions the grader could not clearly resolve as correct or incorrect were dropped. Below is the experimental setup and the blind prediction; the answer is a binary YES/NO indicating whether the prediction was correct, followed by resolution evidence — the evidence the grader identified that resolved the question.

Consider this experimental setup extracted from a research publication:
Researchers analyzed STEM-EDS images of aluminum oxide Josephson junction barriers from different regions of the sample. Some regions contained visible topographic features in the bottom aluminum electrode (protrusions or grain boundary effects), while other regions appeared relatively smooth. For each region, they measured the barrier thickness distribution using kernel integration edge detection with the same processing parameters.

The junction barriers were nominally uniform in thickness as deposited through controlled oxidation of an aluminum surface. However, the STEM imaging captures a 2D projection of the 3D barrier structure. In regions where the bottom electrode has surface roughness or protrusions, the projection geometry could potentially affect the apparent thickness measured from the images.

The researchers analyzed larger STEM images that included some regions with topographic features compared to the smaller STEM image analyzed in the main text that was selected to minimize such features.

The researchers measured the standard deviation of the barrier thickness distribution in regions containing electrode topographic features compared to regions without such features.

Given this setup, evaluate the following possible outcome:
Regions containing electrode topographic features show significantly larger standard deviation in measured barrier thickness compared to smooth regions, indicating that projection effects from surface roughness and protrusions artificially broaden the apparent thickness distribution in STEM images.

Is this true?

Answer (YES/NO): YES